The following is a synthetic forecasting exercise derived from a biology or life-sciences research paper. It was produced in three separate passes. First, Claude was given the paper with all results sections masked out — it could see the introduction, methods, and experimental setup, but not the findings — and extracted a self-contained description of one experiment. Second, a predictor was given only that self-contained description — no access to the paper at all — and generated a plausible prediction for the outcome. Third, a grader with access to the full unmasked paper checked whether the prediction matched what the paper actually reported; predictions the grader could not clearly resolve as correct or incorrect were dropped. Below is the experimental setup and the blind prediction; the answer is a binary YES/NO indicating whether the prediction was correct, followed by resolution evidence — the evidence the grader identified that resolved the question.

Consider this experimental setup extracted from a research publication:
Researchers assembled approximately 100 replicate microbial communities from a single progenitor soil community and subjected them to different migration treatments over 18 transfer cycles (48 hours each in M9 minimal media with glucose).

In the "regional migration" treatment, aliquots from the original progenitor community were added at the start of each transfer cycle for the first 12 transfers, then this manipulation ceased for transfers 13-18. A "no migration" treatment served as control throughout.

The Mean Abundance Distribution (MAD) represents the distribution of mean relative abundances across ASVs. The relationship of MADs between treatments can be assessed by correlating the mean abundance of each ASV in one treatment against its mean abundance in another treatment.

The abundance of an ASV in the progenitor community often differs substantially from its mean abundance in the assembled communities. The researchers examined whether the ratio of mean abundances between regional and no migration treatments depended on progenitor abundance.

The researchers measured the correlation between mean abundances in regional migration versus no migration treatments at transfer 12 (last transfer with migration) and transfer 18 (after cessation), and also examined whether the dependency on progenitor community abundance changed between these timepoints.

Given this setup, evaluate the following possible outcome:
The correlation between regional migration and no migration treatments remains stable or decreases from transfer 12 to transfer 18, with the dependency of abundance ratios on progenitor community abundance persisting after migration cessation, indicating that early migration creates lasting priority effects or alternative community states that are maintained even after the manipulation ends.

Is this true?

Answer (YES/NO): NO